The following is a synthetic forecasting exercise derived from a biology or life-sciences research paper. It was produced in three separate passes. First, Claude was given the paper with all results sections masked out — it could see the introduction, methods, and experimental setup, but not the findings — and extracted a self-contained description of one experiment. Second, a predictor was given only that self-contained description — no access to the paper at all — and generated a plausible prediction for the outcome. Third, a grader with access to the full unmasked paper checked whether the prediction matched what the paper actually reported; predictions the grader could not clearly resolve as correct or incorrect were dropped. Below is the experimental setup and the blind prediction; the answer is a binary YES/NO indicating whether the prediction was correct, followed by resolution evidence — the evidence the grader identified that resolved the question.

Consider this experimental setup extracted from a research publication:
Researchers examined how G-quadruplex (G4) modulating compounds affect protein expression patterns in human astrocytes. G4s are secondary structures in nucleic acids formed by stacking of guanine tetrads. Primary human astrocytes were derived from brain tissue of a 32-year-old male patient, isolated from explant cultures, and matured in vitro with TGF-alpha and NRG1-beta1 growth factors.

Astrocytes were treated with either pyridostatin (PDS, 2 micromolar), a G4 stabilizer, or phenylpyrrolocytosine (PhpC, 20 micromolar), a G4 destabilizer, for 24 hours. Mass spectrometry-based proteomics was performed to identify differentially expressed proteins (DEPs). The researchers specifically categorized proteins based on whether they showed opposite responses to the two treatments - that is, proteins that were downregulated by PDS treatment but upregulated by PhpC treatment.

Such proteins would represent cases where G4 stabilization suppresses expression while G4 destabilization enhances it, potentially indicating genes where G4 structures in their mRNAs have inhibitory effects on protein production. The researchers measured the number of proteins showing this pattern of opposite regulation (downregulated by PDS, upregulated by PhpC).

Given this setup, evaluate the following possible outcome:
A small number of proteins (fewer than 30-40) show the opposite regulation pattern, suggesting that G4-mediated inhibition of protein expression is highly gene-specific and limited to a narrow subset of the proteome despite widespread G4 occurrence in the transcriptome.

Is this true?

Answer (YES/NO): YES